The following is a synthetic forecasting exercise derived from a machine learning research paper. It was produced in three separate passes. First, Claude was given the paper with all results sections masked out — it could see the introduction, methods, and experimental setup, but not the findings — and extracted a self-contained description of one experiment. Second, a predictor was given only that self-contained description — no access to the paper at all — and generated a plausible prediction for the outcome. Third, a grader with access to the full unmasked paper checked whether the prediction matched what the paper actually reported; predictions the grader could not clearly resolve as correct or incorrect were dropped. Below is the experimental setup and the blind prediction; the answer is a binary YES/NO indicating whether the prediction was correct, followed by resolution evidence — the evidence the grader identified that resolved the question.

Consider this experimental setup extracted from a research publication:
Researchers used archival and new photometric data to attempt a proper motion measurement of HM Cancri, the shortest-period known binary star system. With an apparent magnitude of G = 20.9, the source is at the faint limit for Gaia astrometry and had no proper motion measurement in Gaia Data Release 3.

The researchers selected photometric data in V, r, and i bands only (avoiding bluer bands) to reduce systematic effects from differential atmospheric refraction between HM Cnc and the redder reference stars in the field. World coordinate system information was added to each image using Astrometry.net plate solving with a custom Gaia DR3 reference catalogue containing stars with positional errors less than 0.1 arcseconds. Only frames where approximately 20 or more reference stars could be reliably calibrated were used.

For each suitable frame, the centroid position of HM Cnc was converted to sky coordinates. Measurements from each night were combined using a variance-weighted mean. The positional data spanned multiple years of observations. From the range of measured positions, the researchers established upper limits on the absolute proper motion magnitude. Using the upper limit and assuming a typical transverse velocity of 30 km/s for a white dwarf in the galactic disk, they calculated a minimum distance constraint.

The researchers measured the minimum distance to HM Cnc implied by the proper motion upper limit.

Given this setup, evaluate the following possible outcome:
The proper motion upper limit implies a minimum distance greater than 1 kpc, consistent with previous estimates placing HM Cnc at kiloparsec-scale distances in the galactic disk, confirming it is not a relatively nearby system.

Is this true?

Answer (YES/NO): NO